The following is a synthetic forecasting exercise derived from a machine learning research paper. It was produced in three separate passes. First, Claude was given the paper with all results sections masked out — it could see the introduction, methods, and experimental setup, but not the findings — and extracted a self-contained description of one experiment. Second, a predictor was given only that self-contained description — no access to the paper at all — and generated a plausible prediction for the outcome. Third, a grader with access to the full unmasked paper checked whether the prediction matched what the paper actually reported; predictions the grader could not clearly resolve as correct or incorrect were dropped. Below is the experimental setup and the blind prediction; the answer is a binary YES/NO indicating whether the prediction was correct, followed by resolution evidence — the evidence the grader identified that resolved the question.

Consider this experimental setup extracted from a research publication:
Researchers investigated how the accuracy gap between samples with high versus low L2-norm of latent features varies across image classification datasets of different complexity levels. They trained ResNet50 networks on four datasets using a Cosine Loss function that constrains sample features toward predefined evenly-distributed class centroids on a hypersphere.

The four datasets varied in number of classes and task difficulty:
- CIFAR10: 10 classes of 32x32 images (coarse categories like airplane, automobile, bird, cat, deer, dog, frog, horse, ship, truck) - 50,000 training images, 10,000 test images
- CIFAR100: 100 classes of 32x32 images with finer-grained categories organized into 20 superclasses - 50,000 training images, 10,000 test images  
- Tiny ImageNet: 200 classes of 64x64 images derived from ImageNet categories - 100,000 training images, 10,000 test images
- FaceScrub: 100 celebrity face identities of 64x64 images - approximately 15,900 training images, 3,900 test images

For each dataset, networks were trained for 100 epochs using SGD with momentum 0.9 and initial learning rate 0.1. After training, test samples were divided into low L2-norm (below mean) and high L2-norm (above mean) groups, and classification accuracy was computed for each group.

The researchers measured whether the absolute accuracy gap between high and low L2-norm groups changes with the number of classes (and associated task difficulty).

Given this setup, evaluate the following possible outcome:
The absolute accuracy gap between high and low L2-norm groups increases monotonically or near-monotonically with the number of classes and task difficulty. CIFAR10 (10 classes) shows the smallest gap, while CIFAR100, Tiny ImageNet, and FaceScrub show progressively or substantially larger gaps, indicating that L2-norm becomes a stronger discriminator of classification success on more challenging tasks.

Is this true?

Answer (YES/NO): NO